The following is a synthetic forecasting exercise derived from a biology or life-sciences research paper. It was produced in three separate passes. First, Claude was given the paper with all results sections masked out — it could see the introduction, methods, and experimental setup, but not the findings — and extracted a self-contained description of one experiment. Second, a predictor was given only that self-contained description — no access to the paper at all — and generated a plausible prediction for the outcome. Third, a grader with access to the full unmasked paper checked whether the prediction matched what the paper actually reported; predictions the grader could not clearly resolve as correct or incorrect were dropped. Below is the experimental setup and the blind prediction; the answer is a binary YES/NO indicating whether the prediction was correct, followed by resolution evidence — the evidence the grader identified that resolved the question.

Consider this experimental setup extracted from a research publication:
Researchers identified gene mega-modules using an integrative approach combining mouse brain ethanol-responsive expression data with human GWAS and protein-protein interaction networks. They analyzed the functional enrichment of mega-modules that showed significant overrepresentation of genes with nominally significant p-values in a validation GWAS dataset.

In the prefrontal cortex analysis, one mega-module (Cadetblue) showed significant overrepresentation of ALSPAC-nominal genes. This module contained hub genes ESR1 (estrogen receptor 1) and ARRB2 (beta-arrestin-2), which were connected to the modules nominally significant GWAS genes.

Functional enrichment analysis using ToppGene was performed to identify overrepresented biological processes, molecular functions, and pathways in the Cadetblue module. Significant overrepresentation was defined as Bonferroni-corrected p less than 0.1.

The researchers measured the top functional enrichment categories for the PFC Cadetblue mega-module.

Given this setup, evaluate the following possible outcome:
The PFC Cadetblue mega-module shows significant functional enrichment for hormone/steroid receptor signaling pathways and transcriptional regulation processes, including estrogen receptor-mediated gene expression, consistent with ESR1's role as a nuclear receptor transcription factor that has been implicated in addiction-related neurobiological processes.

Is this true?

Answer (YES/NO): NO